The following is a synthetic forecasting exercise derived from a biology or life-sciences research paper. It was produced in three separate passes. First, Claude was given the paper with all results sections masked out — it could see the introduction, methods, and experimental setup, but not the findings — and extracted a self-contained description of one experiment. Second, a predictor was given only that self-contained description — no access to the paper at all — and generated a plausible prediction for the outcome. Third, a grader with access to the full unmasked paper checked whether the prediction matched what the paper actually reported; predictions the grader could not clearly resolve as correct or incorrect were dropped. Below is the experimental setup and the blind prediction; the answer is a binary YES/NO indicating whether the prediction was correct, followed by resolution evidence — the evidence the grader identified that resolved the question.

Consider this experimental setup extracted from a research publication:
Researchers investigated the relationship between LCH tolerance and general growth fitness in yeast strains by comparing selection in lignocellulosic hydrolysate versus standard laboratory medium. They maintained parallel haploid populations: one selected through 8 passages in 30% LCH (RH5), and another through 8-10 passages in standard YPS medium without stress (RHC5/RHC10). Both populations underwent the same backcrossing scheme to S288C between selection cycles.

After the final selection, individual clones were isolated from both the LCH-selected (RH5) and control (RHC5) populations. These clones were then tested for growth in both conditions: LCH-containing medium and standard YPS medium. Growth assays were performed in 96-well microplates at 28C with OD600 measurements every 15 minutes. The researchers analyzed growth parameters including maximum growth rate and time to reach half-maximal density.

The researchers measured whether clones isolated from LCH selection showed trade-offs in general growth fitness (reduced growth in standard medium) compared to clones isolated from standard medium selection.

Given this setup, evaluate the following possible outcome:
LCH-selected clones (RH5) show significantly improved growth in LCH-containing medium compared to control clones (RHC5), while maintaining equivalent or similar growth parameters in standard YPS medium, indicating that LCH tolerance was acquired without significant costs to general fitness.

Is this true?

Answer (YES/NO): YES